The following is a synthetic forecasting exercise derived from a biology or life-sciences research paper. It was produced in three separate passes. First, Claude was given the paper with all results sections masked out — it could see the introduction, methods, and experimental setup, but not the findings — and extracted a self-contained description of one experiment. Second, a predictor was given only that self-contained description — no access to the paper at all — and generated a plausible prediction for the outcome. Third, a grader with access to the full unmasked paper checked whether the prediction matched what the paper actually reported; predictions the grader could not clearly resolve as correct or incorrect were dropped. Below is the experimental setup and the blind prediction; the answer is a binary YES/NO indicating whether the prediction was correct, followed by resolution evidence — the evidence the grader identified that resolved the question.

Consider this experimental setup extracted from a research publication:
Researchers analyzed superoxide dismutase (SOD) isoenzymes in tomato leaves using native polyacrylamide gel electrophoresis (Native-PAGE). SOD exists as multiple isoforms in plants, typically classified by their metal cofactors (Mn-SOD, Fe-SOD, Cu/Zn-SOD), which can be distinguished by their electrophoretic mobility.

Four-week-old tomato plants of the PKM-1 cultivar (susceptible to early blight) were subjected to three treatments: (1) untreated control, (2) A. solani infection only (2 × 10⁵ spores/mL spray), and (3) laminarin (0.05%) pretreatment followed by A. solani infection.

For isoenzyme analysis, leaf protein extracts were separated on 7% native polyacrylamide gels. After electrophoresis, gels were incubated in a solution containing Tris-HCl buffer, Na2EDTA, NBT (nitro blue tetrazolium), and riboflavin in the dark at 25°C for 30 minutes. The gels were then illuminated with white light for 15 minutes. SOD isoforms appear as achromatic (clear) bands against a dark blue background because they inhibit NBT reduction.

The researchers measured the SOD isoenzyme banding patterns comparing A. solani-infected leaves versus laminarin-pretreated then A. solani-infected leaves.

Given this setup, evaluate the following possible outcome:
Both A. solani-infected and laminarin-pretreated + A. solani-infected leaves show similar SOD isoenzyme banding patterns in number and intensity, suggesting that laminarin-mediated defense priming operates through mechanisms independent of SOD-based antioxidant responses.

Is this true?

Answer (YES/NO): NO